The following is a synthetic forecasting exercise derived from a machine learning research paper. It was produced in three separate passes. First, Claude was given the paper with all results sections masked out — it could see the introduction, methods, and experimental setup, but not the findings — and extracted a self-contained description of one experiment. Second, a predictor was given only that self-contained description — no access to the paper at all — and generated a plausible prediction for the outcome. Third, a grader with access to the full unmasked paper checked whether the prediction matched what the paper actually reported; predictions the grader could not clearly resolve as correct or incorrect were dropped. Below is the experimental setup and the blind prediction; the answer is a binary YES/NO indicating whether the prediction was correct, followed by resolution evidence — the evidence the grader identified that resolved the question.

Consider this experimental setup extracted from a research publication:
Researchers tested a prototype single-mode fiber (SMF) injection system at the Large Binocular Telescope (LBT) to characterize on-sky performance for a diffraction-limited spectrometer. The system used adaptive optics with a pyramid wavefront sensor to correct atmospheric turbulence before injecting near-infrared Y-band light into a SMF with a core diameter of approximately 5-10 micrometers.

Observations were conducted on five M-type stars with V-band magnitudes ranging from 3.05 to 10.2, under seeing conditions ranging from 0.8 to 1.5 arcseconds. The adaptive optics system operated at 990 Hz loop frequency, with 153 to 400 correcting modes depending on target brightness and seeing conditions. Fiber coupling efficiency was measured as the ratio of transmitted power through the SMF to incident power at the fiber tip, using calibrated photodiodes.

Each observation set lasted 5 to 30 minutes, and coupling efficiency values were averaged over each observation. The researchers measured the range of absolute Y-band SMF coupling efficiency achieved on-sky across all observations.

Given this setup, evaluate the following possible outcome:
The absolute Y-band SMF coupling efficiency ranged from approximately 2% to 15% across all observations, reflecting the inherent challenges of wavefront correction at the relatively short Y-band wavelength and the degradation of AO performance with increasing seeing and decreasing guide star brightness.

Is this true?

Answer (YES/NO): NO